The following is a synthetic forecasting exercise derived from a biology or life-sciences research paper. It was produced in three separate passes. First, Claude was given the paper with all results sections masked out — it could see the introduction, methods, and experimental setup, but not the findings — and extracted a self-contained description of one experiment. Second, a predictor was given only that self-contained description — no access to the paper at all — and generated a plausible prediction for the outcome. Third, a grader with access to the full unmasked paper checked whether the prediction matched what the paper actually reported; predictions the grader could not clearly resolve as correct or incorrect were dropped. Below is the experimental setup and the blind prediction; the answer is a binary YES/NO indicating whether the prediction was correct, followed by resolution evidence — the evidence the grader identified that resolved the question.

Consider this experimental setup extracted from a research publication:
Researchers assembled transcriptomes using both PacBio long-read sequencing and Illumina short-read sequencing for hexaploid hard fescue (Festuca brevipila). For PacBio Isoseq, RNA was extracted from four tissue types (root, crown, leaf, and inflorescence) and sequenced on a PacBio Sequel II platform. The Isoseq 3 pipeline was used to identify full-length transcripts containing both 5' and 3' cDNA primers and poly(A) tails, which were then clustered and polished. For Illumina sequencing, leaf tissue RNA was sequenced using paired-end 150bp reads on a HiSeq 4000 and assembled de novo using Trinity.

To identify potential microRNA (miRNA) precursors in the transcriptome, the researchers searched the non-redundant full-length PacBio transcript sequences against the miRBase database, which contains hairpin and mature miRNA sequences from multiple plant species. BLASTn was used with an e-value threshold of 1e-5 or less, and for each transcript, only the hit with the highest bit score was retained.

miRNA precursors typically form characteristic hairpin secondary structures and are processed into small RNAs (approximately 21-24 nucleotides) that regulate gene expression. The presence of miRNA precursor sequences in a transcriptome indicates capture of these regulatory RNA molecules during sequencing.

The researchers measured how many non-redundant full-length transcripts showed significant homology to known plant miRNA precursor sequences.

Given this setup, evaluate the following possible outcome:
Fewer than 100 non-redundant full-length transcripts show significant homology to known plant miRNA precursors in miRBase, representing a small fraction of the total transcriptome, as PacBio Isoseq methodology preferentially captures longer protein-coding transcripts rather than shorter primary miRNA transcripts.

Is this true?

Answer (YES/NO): NO